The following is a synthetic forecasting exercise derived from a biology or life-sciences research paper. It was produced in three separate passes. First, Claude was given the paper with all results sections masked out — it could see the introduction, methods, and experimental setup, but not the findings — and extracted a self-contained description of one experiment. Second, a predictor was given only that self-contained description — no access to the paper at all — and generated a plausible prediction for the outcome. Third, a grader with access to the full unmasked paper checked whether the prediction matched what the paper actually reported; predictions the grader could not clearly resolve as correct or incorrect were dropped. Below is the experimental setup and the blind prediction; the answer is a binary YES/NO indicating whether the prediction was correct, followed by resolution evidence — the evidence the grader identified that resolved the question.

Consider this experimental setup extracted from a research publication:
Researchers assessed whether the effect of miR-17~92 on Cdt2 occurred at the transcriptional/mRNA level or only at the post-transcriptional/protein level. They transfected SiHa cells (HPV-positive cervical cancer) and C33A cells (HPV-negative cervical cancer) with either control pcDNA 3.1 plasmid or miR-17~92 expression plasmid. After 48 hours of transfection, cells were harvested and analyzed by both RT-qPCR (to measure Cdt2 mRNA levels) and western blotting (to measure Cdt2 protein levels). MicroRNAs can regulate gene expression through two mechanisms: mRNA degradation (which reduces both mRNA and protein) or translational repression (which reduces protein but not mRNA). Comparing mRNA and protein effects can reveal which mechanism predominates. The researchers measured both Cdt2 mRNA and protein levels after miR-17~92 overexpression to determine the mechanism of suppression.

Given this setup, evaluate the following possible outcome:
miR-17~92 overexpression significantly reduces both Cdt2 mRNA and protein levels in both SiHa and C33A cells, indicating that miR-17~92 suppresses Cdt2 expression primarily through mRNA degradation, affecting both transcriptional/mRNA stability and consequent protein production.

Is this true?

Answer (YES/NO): YES